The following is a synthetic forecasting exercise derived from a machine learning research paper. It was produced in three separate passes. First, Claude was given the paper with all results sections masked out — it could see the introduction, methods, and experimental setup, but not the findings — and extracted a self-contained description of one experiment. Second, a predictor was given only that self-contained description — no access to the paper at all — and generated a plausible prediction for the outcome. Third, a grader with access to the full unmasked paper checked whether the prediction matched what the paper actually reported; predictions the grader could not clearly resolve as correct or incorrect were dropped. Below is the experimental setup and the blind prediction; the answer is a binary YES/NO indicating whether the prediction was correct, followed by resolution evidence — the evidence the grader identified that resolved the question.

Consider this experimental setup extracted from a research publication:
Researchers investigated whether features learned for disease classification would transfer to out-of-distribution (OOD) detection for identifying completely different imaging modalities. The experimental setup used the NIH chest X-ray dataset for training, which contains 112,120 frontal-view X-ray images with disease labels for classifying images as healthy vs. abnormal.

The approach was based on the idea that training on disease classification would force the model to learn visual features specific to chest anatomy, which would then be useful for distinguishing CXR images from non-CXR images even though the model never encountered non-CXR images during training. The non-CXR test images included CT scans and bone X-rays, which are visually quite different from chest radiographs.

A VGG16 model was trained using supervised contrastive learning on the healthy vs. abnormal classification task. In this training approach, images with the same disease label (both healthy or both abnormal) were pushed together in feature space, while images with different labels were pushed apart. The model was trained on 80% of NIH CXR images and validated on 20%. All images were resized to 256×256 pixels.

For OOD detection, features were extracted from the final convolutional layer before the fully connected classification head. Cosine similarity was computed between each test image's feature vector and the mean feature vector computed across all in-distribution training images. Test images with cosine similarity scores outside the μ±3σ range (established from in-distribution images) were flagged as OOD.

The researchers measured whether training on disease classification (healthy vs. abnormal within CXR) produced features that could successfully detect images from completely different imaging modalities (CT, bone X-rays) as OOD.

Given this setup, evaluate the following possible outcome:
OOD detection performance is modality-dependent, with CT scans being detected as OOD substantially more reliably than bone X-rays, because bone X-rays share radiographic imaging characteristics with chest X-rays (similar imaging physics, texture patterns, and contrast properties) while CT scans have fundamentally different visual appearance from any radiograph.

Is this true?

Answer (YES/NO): NO